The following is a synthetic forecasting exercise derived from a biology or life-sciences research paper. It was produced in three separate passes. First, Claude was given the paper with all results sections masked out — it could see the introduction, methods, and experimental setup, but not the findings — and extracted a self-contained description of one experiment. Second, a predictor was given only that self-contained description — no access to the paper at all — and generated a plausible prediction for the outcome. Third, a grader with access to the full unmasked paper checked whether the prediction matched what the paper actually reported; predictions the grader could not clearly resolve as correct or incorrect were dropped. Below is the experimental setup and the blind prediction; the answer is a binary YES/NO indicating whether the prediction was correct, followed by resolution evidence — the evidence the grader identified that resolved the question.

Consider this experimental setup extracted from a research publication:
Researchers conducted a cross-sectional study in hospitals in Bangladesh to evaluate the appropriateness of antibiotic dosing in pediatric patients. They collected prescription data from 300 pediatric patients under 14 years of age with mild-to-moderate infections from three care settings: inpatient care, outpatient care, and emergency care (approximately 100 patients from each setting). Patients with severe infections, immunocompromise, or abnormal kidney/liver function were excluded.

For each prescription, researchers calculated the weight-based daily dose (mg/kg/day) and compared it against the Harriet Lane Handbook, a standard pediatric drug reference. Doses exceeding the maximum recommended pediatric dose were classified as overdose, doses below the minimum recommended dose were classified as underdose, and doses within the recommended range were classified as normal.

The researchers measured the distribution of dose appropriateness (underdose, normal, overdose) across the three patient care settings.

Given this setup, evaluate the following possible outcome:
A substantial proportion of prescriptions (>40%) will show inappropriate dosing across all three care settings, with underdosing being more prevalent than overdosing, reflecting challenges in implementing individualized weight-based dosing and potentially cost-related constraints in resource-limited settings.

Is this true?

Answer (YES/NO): NO